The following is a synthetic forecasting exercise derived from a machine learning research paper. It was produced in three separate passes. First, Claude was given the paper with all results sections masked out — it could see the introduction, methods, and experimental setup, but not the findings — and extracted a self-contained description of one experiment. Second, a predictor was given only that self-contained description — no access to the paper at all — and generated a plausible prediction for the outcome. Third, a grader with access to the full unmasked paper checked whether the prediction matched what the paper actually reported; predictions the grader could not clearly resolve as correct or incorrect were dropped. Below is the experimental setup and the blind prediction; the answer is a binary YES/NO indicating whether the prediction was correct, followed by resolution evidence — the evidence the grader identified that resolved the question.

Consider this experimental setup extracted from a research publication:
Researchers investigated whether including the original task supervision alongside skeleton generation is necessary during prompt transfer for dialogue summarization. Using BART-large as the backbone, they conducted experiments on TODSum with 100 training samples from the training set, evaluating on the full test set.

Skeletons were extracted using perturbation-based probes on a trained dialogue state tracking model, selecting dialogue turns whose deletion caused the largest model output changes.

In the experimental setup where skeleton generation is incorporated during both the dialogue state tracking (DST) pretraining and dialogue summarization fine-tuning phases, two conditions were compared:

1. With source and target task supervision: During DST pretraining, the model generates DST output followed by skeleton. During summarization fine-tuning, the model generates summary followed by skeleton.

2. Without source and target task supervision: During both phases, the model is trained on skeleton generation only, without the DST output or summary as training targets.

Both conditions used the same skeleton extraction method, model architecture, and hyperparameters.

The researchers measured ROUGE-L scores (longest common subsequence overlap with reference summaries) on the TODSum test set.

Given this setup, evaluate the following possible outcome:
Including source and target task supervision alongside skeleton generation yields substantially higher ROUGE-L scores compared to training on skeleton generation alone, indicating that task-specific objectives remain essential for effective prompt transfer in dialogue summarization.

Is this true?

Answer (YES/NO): YES